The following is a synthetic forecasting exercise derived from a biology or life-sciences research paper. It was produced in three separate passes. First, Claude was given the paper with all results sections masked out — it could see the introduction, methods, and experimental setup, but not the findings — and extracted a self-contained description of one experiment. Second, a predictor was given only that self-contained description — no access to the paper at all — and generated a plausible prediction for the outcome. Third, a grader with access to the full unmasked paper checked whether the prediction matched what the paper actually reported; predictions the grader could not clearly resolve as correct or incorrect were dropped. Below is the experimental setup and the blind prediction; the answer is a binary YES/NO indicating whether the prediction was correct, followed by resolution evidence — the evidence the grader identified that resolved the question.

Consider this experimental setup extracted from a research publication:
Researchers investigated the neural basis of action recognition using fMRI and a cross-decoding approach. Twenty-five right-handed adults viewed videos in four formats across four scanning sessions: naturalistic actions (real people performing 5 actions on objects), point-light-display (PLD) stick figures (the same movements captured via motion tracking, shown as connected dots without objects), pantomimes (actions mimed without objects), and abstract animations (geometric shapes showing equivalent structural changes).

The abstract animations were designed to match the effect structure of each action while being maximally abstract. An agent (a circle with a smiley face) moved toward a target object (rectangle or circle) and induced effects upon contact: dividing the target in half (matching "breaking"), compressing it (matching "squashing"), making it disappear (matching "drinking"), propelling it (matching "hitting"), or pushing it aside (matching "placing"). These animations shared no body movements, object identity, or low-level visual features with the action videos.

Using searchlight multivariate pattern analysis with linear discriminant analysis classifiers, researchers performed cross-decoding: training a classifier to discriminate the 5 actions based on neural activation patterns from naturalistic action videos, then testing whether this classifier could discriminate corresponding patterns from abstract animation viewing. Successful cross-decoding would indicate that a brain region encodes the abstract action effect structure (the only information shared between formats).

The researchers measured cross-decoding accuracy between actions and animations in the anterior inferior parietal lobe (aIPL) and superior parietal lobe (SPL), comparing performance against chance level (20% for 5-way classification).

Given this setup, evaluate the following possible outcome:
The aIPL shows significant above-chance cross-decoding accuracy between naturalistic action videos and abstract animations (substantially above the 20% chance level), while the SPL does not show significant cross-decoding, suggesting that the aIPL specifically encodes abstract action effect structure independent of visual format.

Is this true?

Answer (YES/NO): NO